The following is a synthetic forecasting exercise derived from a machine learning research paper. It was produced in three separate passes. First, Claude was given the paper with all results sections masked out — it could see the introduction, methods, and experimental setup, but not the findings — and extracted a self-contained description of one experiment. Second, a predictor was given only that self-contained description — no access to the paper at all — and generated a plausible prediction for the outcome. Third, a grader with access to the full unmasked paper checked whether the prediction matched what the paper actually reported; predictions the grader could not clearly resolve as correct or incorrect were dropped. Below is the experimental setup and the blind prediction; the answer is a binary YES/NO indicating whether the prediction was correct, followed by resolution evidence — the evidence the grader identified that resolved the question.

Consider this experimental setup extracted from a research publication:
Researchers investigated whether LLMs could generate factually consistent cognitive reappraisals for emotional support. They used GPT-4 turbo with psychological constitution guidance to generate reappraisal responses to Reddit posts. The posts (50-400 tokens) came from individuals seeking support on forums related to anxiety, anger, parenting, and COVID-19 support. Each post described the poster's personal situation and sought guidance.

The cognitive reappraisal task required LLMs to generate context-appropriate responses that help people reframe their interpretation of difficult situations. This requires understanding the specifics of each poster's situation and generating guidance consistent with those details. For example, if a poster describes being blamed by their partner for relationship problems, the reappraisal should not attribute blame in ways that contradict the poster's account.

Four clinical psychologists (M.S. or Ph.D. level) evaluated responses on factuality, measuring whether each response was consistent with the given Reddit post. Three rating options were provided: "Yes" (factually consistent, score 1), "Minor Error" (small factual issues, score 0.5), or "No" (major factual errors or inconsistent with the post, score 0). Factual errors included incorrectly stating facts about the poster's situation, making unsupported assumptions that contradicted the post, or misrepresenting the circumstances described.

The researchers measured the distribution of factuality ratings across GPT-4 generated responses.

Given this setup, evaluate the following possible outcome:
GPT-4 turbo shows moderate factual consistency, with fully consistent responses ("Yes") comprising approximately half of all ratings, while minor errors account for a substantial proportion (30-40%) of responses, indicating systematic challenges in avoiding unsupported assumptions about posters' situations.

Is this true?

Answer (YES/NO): NO